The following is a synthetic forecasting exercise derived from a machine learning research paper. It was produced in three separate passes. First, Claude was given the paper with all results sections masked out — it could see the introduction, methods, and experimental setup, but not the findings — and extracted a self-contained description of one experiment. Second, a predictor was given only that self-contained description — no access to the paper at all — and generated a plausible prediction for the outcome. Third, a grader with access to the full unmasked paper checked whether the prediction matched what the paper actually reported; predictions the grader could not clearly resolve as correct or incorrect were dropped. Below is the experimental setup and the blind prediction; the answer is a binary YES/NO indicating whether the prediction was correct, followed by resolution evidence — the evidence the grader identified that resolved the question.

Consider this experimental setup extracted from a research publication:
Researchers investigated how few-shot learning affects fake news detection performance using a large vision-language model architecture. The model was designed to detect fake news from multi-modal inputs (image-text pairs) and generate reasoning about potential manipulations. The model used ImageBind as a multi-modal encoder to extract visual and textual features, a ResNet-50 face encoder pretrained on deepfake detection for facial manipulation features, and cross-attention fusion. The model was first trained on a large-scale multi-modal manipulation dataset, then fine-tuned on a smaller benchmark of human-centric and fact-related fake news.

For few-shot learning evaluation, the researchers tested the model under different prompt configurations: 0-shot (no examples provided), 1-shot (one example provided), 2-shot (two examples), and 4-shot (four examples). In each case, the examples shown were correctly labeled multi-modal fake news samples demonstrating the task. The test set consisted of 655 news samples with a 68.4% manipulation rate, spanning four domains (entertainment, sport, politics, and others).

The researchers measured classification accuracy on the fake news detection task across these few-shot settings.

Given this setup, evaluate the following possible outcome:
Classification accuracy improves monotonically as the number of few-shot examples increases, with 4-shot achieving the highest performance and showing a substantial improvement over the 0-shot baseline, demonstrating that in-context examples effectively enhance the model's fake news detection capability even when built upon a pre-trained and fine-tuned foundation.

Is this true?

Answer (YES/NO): NO